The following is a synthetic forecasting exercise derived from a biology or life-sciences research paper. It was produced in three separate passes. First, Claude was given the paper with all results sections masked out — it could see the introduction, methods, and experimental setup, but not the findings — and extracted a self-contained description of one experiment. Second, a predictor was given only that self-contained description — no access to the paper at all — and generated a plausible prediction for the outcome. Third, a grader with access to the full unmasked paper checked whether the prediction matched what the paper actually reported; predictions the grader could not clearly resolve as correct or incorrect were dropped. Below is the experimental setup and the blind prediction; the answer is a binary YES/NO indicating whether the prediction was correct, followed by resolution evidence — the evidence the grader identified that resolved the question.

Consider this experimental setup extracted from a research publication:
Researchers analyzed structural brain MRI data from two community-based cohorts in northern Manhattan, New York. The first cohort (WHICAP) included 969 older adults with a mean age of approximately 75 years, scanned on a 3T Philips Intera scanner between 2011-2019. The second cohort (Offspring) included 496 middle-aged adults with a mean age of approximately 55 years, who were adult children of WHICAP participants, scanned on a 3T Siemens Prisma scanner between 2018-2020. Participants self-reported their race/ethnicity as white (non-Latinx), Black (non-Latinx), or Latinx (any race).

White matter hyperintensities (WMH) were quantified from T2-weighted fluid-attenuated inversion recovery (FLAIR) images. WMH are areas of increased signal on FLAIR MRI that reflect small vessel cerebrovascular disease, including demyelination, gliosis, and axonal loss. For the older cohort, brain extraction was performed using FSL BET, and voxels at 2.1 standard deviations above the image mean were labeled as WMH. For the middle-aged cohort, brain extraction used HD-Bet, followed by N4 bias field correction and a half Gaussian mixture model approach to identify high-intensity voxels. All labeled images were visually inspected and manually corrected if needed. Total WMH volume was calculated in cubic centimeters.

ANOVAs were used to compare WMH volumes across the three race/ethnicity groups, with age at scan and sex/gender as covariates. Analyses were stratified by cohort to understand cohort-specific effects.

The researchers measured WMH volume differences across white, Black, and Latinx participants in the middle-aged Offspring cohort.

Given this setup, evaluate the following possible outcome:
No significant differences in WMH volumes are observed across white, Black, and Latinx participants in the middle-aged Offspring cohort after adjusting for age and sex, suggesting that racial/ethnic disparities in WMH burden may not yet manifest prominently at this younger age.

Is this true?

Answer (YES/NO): NO